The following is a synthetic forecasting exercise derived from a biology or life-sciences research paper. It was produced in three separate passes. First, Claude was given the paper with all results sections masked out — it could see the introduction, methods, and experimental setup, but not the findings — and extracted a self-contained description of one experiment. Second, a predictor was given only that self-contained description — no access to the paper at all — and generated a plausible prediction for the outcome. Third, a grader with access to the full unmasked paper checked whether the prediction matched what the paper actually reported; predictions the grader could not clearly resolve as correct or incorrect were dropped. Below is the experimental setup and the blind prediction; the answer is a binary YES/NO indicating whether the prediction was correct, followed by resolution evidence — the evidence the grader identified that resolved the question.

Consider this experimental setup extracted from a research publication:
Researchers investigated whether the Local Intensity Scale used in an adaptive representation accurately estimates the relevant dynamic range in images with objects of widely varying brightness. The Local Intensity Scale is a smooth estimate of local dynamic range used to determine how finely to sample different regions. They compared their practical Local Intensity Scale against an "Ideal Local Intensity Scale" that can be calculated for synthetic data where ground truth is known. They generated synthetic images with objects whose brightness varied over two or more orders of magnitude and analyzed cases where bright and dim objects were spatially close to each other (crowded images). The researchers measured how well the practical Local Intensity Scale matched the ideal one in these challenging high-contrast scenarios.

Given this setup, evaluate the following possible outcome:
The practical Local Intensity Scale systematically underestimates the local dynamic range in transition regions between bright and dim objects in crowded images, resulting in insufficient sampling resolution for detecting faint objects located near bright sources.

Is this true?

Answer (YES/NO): NO